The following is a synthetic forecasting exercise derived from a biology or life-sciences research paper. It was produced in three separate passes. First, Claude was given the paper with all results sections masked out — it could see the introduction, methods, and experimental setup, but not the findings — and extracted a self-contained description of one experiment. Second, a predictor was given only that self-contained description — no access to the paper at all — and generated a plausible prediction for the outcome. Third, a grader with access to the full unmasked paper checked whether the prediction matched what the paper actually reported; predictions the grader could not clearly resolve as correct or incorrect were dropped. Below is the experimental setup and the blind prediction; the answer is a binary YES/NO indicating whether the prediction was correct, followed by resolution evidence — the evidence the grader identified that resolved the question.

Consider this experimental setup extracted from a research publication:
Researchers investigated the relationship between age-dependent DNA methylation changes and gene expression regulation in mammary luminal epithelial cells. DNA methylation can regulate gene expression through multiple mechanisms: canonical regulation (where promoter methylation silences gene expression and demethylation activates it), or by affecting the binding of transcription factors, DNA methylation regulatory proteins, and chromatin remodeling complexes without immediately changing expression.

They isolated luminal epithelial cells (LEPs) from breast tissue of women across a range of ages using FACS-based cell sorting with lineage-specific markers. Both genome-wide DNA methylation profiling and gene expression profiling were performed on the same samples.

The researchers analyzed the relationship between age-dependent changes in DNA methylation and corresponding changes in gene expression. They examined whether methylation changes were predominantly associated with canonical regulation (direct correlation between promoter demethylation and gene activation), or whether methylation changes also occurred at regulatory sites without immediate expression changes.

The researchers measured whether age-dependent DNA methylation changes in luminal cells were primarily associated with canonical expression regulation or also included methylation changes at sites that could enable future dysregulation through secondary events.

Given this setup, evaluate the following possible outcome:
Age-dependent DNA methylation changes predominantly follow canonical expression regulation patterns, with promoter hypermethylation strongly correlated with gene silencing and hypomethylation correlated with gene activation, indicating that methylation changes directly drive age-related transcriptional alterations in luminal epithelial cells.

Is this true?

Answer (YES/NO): NO